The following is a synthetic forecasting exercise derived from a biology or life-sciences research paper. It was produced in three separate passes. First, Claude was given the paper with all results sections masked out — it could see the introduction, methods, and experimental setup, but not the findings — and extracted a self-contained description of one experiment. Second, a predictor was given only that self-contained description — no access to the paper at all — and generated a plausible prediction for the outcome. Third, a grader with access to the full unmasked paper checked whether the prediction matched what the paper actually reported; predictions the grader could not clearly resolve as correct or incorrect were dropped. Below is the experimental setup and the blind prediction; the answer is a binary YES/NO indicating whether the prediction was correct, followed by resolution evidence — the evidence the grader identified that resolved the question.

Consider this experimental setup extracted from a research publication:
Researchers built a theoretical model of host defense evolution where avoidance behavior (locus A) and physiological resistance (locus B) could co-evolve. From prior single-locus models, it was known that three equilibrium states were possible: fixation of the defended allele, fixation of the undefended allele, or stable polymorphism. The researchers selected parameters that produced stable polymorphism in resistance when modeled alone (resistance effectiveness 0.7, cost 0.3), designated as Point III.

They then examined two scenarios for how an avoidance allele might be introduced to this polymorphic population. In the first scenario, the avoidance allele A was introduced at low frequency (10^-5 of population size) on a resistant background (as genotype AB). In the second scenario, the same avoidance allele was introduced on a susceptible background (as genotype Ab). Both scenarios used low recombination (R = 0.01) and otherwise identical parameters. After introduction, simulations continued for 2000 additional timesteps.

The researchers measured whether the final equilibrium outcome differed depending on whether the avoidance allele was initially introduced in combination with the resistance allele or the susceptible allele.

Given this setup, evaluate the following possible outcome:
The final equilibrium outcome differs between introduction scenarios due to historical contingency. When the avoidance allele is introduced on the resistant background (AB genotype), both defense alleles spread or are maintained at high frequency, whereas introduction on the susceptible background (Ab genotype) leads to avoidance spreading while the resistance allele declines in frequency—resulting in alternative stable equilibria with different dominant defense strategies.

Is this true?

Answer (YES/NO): NO